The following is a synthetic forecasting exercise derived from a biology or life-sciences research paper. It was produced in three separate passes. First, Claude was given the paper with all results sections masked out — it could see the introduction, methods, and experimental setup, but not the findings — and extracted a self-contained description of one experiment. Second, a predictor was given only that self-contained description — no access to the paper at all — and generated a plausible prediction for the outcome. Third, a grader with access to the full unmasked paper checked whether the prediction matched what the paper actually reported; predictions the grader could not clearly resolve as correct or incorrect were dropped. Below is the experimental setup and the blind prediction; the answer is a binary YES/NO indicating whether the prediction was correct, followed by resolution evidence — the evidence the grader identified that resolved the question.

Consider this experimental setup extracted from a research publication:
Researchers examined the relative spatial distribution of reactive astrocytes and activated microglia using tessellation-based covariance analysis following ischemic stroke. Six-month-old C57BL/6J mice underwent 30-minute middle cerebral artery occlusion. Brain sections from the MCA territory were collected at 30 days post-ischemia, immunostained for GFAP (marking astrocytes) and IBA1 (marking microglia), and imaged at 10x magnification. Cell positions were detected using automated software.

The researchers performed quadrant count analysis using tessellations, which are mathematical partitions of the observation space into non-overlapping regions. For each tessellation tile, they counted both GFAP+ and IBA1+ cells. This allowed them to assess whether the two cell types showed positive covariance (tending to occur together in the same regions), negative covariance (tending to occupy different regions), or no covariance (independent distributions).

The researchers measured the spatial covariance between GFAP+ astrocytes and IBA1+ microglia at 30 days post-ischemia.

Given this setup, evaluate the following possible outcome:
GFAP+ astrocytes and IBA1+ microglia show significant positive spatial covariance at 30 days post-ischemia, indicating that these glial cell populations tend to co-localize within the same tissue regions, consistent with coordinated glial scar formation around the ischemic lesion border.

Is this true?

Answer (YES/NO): NO